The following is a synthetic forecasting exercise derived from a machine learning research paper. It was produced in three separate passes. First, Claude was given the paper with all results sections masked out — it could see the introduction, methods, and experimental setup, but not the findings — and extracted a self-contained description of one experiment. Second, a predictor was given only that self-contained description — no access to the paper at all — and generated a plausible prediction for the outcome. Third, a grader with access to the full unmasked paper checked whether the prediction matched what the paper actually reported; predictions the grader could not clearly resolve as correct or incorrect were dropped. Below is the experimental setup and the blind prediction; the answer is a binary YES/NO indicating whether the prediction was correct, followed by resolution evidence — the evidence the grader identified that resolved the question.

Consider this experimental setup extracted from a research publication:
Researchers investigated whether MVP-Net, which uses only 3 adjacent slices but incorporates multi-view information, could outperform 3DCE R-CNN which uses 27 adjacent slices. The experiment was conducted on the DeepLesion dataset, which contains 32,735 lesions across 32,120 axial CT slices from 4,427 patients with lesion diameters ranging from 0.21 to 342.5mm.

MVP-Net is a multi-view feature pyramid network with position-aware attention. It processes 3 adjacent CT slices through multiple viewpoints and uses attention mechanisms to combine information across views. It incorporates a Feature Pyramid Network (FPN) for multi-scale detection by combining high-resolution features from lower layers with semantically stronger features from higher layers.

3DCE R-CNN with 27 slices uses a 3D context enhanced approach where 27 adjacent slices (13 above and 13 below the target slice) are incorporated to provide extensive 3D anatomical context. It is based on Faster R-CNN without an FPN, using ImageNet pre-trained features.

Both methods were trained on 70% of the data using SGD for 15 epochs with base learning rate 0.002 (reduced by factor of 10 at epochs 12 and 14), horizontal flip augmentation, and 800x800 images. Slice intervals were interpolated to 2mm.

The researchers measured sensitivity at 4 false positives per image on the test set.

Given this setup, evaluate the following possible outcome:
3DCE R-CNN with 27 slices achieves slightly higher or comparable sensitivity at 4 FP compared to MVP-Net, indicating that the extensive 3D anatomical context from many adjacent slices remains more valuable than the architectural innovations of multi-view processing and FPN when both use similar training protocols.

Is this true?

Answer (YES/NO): NO